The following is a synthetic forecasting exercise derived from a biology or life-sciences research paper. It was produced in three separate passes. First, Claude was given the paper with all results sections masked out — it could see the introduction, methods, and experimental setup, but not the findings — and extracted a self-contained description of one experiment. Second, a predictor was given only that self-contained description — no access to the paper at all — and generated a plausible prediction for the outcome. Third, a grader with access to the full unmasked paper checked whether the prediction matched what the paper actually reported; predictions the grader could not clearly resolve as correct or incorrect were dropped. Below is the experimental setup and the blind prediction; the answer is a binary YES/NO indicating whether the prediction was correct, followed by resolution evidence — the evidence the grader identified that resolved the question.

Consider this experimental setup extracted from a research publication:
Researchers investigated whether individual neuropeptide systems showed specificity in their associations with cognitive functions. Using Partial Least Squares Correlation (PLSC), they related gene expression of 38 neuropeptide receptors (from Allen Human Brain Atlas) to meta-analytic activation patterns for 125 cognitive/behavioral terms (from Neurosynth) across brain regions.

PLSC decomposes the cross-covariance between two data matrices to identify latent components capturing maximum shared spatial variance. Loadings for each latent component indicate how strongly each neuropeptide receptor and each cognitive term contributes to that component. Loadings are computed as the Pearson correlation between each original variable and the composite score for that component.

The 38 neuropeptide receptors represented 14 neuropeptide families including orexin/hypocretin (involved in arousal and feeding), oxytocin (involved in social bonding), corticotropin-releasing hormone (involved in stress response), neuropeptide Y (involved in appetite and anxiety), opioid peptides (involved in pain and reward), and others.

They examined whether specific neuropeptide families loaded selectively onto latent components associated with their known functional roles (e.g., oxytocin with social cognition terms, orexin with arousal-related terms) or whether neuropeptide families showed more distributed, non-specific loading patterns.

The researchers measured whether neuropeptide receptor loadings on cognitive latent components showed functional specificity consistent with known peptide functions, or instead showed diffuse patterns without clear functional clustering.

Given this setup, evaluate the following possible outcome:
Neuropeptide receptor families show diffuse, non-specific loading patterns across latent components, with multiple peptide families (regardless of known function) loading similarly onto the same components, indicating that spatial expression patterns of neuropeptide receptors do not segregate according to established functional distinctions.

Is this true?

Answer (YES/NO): NO